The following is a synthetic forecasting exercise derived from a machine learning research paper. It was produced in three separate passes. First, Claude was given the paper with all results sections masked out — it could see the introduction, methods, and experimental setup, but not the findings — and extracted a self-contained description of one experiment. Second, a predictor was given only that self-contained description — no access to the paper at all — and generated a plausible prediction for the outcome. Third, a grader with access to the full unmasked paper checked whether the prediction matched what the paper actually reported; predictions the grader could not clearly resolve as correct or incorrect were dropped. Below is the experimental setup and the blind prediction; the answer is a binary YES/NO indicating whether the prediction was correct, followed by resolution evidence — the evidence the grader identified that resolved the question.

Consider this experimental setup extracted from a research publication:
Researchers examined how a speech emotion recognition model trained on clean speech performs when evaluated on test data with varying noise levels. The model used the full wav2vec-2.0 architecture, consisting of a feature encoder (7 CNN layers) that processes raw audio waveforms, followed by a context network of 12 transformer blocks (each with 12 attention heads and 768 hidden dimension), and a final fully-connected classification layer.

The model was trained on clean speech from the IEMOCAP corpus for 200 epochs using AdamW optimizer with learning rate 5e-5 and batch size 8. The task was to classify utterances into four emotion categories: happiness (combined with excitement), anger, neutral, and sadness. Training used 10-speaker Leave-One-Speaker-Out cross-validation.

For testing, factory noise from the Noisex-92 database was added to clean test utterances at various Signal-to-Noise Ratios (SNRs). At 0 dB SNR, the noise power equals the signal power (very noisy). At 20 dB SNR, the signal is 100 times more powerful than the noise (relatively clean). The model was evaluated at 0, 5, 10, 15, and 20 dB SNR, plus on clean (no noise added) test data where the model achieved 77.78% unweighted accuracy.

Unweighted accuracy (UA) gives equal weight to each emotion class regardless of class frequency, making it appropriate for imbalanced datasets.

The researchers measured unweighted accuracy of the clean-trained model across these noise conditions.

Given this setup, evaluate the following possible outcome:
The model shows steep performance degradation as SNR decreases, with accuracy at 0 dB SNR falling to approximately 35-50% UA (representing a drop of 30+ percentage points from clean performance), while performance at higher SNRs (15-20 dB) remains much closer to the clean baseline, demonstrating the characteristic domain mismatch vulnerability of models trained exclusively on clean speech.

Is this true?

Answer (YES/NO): YES